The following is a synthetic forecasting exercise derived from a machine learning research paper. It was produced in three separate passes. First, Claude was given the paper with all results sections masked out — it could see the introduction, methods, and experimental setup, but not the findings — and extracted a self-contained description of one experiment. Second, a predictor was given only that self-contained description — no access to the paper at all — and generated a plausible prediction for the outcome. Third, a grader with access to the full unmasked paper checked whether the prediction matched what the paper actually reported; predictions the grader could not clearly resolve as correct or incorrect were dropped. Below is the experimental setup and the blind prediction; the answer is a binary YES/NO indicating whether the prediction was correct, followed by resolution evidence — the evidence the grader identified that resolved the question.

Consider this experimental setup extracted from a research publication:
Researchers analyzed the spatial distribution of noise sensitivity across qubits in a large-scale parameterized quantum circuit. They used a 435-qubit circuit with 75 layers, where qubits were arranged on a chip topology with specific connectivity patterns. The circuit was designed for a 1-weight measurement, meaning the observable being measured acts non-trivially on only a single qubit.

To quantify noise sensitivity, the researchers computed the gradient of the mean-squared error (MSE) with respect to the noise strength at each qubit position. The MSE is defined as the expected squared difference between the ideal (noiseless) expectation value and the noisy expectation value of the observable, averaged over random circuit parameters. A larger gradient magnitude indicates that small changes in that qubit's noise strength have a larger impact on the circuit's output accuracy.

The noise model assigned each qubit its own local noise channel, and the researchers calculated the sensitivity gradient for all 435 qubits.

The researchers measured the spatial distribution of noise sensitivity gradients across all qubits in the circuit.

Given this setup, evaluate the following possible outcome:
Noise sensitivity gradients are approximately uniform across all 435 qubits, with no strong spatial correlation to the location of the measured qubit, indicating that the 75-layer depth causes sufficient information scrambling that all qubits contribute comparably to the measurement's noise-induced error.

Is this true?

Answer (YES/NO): NO